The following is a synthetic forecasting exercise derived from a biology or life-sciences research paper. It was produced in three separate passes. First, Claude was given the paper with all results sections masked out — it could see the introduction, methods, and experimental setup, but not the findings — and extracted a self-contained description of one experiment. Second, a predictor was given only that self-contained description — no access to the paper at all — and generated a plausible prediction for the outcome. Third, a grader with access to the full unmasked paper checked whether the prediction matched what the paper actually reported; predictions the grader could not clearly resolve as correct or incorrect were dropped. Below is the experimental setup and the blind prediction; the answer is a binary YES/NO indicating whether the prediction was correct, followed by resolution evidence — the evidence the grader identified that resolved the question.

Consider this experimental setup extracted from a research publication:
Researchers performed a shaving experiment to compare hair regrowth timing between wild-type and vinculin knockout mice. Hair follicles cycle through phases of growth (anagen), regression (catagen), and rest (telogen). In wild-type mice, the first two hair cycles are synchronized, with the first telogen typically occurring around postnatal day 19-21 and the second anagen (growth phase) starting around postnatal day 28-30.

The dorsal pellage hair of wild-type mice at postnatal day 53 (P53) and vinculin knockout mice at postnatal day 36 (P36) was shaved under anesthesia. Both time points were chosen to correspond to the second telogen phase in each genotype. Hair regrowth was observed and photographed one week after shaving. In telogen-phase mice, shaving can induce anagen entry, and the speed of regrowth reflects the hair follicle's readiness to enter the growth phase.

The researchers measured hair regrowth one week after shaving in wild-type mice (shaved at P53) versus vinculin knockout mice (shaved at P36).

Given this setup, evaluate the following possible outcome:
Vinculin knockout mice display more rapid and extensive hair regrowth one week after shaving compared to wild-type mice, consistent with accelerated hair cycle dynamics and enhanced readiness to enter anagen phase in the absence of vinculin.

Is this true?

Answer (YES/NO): YES